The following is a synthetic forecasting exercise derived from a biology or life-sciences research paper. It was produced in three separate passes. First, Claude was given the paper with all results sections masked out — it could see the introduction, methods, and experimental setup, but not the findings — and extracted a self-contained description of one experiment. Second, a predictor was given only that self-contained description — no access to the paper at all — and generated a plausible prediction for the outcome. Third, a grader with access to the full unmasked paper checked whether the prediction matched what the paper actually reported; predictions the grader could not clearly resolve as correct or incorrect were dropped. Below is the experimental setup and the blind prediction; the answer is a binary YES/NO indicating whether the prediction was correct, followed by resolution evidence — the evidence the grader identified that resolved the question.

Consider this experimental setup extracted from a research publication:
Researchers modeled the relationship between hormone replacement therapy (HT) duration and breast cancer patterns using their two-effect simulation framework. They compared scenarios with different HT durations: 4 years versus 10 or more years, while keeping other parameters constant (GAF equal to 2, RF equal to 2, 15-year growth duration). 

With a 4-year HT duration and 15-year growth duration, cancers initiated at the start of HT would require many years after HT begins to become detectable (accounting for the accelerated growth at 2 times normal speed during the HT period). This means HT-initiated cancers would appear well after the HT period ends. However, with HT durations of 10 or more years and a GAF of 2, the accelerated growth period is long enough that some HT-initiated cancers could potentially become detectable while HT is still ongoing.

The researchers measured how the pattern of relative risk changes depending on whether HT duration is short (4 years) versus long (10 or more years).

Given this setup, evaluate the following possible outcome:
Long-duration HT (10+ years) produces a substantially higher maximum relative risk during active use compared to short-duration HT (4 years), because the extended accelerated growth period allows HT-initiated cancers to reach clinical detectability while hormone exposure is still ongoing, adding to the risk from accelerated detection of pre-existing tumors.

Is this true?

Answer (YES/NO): NO